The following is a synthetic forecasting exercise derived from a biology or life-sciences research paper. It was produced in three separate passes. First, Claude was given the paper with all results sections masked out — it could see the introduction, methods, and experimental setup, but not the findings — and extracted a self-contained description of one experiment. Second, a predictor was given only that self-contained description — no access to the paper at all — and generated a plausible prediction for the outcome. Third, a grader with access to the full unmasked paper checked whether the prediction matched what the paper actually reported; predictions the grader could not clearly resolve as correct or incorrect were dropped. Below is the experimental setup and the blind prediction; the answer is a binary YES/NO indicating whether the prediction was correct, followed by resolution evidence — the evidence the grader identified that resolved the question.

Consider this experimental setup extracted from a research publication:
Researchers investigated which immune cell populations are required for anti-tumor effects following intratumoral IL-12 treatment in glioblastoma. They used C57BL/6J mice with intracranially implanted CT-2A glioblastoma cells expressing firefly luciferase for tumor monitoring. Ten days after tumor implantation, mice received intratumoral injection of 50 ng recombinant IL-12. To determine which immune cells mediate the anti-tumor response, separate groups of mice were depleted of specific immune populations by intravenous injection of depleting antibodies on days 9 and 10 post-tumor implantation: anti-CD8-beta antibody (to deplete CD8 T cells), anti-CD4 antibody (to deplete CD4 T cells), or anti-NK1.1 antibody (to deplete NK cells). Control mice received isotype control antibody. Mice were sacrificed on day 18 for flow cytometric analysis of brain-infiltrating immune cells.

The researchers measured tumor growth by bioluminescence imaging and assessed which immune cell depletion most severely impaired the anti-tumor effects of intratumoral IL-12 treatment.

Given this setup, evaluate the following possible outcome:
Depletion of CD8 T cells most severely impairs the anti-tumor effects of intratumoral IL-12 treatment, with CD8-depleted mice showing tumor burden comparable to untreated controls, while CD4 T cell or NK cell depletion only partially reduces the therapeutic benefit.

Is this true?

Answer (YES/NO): NO